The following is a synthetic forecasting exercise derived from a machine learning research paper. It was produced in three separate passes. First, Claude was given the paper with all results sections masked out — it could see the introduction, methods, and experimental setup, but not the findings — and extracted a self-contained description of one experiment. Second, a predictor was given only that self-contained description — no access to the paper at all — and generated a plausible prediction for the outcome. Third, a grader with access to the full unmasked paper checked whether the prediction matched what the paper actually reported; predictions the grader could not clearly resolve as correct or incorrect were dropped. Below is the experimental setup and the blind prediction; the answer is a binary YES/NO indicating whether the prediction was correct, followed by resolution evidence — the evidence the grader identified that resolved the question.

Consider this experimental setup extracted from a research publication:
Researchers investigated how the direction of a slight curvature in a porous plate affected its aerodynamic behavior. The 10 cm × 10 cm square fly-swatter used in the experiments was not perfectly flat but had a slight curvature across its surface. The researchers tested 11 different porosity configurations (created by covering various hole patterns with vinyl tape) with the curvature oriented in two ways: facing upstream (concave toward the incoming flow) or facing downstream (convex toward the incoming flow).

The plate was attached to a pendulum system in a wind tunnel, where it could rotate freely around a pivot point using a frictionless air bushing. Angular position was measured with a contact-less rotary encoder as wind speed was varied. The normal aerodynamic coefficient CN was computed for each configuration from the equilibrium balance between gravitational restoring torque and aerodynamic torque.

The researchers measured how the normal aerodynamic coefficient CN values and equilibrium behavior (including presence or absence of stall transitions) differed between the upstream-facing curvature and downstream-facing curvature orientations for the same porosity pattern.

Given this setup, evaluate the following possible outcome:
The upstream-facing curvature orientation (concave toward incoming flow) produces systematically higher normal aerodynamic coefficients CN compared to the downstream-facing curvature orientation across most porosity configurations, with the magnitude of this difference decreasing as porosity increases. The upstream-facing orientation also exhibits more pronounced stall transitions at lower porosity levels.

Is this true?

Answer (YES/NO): NO